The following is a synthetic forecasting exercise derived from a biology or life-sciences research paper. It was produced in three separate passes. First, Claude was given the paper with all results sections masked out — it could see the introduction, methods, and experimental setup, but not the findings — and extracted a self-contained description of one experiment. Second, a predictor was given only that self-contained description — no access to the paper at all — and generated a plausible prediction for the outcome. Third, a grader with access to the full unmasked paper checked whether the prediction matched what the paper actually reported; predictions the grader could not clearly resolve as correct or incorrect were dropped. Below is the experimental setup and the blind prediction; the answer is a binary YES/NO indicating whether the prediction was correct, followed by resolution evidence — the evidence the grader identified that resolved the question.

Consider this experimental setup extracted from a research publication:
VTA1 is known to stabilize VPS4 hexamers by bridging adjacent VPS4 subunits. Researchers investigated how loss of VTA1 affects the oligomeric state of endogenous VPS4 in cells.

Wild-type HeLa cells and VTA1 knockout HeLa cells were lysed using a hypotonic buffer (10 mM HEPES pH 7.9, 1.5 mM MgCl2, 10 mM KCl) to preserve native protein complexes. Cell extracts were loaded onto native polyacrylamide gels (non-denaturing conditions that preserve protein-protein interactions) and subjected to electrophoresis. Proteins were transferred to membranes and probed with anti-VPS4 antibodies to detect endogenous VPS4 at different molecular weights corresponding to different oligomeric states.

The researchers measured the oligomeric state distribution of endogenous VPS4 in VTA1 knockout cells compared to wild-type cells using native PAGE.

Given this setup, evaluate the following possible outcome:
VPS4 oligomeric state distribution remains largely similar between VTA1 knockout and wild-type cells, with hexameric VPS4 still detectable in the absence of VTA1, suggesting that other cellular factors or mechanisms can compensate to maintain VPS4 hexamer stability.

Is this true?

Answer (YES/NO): NO